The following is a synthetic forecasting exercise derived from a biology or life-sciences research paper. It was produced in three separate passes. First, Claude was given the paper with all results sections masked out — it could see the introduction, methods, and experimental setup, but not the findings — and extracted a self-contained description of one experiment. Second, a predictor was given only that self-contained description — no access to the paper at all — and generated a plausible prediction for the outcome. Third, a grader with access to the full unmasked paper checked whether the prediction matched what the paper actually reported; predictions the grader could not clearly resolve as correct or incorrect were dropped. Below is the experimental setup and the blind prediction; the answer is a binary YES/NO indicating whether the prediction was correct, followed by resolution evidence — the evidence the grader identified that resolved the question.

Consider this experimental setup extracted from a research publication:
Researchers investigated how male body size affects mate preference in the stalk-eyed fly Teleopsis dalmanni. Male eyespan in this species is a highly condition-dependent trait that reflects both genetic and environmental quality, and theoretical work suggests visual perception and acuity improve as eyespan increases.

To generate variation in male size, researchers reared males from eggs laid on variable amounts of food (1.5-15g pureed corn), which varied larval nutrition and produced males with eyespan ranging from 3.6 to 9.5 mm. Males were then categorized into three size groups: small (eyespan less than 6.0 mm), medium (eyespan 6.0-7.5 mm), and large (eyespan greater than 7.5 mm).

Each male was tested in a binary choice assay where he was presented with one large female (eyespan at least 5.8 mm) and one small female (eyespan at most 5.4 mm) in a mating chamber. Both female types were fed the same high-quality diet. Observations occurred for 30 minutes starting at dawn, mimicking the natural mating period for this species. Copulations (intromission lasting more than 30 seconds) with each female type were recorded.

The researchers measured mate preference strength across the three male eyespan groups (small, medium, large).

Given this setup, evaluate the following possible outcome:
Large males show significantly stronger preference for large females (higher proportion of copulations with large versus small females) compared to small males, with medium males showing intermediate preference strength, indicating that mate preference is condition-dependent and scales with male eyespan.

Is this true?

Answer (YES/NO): YES